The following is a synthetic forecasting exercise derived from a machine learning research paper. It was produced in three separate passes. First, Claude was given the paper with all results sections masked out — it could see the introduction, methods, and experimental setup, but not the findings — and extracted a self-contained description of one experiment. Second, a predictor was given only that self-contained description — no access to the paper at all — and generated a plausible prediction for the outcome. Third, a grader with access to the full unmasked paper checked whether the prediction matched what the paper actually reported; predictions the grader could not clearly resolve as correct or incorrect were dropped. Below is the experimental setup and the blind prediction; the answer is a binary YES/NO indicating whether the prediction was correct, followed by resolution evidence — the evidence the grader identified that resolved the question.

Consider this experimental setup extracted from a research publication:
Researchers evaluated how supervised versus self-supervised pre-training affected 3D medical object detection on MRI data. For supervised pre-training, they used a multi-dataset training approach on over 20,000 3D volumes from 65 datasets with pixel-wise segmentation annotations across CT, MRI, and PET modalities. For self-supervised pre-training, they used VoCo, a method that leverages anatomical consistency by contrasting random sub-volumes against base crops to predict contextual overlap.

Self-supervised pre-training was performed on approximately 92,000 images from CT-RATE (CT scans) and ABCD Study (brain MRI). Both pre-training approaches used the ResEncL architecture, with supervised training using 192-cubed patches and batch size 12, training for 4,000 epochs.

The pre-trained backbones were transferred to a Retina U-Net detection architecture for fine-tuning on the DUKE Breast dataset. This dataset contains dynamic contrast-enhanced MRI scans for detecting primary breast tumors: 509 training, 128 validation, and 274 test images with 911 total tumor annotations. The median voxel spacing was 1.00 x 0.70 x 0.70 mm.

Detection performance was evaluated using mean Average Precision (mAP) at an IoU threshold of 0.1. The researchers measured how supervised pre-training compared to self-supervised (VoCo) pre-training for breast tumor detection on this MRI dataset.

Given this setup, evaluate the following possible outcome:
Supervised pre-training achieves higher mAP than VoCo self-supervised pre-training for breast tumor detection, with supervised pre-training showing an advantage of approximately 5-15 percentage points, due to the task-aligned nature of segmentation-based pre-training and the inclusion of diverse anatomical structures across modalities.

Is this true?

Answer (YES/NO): NO